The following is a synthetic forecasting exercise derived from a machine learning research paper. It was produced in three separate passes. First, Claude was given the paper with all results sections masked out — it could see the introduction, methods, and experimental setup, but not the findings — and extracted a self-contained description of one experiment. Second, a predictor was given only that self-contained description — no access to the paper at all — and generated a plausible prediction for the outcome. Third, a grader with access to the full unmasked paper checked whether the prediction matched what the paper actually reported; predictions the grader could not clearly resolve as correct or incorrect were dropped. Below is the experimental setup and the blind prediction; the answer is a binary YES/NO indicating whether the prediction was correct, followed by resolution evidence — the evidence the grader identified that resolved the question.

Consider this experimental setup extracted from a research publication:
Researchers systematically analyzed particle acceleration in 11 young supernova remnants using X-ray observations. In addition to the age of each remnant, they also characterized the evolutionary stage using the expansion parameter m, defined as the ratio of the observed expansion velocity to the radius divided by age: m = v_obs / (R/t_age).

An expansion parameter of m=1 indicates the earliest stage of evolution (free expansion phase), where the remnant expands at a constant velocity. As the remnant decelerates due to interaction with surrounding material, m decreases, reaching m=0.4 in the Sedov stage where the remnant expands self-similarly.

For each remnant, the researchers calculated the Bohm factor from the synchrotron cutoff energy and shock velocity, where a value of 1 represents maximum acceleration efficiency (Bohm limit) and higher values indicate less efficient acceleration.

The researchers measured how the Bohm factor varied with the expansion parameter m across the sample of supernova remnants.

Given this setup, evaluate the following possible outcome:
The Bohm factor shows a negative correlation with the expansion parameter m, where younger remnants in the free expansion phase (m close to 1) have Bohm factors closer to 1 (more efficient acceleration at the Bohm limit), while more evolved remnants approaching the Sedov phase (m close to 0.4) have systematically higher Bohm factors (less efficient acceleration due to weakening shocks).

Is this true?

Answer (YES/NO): NO